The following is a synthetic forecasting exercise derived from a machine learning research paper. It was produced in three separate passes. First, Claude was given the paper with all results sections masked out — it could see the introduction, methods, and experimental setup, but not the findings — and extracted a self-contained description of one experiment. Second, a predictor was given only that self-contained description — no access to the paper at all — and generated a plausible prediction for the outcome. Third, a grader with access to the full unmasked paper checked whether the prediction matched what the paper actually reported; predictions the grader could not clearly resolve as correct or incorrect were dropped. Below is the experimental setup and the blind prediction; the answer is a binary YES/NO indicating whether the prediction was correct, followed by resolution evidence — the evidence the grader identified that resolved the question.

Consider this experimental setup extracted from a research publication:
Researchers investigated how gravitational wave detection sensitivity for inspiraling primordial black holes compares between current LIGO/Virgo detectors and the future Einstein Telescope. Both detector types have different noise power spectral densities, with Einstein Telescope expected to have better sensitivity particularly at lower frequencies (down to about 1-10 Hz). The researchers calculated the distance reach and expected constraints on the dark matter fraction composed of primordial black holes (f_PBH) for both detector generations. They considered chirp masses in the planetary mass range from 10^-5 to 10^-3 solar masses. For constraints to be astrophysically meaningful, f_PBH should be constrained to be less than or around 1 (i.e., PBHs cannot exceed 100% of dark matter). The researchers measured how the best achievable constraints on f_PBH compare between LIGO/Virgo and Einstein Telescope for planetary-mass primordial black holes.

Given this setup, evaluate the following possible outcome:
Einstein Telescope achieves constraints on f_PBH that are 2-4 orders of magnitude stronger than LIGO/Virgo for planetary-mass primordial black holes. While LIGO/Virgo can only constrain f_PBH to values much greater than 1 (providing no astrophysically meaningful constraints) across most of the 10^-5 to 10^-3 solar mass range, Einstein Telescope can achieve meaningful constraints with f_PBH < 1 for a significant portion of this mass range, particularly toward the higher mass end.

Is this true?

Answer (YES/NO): NO